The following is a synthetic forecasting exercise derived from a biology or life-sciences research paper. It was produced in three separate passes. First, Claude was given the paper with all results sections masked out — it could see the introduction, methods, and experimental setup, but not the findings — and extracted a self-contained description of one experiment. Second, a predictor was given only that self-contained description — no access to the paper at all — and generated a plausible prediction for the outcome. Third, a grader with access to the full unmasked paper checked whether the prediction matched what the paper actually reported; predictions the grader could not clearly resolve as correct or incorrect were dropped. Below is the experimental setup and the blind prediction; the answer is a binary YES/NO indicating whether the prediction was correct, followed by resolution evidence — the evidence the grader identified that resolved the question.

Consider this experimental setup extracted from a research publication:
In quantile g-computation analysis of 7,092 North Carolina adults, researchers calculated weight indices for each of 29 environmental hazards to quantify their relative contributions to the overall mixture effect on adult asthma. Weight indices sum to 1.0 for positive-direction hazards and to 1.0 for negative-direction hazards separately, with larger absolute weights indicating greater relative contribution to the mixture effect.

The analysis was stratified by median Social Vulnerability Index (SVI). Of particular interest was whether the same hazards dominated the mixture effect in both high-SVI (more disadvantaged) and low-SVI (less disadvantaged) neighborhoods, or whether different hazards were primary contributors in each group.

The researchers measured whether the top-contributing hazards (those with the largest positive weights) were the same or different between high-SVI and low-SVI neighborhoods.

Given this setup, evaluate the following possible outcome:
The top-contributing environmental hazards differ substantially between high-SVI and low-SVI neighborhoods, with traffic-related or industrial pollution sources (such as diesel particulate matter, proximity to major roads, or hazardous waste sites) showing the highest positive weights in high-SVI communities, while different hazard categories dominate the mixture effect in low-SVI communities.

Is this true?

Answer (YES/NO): NO